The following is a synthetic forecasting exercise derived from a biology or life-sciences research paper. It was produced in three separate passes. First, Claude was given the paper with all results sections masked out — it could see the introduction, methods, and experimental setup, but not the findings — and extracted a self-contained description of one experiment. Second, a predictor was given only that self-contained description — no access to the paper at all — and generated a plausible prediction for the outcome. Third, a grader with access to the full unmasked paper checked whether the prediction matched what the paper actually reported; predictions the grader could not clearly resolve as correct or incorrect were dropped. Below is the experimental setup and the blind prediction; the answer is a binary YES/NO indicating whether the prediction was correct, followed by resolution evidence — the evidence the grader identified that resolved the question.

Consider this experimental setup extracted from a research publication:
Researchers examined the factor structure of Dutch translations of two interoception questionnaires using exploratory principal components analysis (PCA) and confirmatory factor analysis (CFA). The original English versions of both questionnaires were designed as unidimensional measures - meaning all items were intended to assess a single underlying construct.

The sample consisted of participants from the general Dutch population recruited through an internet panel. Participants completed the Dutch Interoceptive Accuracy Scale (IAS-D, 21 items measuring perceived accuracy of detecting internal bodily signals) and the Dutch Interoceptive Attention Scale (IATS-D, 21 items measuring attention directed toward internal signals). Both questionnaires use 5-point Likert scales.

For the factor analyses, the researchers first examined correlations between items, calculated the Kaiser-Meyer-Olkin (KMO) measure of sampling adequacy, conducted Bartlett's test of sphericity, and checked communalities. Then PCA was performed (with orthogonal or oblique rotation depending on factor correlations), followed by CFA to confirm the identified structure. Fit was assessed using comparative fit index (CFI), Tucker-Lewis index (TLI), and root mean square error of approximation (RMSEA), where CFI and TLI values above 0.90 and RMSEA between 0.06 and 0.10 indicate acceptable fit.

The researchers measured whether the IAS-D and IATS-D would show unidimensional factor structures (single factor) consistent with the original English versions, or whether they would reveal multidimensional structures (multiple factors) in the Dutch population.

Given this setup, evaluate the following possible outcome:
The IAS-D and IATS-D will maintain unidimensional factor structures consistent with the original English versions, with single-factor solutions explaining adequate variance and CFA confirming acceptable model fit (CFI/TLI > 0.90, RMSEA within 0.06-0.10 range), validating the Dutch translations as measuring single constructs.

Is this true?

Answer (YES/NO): NO